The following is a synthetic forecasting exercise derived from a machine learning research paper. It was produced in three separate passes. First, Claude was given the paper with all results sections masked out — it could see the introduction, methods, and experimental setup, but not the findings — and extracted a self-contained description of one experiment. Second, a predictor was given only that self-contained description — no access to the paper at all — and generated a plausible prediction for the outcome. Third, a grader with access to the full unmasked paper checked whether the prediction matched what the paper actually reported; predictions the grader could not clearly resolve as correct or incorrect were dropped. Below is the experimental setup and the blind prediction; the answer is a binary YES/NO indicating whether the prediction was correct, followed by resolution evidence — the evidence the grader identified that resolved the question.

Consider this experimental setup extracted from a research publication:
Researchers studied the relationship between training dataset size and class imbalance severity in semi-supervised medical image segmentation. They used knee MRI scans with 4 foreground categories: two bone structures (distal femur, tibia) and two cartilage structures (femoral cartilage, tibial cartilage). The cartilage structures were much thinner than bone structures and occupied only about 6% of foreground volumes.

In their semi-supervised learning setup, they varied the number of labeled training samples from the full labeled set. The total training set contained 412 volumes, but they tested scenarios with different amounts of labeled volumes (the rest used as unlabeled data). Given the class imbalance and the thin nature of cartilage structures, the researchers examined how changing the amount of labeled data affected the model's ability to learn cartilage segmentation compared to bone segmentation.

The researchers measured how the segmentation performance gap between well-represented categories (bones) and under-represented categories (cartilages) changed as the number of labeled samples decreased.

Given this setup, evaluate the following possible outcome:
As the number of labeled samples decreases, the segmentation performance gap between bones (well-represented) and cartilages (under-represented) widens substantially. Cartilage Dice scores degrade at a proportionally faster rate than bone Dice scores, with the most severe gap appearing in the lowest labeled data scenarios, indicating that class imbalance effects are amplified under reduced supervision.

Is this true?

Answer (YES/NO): YES